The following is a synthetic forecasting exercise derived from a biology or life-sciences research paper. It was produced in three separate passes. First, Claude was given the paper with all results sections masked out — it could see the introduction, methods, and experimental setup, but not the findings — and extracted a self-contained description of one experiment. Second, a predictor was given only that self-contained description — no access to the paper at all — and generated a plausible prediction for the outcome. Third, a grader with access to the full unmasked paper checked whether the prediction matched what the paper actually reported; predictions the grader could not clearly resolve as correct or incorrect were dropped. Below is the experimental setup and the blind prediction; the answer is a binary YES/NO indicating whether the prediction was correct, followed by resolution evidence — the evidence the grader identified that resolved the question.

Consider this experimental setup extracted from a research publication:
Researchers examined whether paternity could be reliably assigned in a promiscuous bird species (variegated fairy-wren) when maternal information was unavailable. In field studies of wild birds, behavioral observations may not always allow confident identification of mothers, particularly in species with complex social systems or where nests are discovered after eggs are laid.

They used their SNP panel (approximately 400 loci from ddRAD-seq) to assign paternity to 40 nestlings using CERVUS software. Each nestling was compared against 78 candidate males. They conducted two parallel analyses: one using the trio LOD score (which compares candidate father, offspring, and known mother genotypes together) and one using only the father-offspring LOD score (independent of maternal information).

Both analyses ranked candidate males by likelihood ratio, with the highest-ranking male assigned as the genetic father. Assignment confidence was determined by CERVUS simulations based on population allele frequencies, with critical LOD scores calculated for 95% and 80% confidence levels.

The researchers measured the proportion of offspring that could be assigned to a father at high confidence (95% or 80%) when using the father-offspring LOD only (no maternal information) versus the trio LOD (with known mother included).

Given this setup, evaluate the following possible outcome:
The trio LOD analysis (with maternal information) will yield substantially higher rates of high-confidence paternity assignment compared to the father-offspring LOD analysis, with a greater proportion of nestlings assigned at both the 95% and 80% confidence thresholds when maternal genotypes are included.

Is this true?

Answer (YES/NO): NO